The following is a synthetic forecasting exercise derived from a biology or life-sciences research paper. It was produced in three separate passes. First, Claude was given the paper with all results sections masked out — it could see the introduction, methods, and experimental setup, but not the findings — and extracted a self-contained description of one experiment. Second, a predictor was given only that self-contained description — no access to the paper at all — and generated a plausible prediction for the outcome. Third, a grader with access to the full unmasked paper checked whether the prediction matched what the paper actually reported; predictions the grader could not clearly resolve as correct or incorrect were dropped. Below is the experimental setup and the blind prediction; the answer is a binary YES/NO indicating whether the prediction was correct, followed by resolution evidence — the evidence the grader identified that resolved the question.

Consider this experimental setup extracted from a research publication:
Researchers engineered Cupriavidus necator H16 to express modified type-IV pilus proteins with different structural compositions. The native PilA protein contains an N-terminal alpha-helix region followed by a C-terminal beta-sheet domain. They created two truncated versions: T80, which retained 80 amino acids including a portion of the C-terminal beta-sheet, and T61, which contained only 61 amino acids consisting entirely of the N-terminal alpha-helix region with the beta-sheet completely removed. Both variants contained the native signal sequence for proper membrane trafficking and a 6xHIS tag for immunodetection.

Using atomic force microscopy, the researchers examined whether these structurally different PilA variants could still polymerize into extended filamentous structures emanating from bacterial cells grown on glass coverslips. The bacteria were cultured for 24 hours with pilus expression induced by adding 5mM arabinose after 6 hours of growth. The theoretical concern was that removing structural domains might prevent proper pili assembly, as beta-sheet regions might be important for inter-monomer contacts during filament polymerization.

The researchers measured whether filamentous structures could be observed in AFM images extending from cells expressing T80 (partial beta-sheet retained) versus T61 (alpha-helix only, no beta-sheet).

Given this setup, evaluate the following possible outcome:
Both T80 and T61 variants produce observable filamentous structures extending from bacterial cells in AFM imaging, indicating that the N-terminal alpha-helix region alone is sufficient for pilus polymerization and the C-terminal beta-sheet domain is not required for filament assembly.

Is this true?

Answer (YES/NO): YES